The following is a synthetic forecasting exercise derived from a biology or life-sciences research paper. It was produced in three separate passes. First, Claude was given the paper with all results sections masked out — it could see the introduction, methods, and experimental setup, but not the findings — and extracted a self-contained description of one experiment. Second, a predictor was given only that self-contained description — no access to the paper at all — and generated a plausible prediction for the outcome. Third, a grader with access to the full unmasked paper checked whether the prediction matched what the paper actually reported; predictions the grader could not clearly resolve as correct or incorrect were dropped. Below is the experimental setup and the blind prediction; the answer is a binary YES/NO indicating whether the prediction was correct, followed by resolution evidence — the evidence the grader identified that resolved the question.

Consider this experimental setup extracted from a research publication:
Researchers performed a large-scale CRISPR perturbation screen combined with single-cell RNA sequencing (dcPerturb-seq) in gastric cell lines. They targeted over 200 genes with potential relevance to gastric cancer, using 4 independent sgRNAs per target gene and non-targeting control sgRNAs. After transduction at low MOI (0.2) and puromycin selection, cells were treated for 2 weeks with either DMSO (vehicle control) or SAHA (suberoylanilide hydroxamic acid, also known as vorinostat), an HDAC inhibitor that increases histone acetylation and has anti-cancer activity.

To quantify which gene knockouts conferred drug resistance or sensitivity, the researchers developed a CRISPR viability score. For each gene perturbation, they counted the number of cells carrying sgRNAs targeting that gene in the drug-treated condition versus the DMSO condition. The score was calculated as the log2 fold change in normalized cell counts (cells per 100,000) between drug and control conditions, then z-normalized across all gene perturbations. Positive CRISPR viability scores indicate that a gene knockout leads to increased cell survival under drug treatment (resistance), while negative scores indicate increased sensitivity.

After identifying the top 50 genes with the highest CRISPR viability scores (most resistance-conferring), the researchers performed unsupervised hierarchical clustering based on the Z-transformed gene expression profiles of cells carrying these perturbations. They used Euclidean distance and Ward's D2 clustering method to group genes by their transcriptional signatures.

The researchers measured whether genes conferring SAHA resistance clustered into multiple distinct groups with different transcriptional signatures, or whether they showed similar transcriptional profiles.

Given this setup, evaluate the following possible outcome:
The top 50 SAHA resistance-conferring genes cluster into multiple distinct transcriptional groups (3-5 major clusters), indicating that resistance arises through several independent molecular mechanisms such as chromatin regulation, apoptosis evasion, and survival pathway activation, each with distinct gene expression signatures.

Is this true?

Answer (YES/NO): YES